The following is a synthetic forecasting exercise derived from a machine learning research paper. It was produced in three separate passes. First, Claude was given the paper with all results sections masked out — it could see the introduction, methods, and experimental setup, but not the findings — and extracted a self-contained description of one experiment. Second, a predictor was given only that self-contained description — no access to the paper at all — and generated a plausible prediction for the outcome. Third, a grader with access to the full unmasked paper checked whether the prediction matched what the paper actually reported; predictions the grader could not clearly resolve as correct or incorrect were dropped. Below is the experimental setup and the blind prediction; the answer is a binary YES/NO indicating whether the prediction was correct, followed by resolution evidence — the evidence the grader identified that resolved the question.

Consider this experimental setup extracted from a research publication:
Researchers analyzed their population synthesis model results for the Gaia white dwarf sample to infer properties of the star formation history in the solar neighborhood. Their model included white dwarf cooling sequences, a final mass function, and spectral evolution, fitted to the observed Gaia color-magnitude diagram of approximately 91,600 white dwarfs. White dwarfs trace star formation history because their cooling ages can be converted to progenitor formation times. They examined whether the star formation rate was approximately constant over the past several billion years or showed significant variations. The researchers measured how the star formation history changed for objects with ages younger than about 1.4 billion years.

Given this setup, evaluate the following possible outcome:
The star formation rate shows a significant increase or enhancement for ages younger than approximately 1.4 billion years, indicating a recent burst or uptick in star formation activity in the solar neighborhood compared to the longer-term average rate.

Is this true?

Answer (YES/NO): NO